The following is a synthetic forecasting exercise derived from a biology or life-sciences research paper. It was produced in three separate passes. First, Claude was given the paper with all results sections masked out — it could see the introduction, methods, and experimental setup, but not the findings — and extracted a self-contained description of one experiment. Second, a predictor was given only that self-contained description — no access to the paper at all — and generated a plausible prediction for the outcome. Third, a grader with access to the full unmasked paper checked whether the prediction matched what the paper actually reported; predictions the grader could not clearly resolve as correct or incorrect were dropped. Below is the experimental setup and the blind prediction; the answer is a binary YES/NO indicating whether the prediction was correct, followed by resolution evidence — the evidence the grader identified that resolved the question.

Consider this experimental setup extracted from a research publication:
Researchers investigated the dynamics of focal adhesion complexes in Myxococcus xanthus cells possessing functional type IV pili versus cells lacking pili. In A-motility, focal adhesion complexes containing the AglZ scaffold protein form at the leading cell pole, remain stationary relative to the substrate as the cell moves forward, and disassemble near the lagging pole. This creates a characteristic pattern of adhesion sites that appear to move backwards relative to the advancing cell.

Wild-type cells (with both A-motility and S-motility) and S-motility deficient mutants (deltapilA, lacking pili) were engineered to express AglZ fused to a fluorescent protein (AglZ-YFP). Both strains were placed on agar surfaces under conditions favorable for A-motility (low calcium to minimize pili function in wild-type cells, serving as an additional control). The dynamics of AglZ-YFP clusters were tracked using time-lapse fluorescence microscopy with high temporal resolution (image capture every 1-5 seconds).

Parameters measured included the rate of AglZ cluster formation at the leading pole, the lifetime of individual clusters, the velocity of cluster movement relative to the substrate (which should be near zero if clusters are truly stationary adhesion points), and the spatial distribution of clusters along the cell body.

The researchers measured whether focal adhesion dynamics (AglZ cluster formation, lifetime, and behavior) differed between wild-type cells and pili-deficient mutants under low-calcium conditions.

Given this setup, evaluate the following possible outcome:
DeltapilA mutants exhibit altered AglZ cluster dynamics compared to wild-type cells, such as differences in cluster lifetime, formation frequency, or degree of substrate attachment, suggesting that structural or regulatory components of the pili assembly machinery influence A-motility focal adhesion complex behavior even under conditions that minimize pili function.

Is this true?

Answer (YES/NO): NO